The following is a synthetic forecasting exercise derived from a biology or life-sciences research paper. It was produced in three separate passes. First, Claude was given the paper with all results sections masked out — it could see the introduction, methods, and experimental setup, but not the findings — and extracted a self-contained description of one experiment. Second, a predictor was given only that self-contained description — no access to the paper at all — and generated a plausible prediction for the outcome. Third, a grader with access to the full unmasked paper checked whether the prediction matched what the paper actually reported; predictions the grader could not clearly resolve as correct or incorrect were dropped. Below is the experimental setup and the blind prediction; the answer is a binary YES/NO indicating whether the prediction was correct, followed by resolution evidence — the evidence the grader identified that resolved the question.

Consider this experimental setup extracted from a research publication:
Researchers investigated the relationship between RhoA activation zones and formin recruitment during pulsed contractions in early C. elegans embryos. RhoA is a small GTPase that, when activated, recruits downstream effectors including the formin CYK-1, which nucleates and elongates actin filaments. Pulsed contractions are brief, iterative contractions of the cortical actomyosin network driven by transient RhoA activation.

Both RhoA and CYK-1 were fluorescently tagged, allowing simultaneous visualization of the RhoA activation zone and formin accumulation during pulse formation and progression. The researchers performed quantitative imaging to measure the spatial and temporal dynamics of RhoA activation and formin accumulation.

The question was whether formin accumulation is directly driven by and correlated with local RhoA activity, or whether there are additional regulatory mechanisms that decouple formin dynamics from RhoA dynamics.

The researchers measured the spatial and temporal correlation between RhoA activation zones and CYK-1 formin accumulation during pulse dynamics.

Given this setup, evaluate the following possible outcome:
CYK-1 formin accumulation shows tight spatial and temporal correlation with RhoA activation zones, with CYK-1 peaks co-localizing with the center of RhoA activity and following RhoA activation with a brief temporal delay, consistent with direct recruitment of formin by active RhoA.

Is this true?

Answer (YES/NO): YES